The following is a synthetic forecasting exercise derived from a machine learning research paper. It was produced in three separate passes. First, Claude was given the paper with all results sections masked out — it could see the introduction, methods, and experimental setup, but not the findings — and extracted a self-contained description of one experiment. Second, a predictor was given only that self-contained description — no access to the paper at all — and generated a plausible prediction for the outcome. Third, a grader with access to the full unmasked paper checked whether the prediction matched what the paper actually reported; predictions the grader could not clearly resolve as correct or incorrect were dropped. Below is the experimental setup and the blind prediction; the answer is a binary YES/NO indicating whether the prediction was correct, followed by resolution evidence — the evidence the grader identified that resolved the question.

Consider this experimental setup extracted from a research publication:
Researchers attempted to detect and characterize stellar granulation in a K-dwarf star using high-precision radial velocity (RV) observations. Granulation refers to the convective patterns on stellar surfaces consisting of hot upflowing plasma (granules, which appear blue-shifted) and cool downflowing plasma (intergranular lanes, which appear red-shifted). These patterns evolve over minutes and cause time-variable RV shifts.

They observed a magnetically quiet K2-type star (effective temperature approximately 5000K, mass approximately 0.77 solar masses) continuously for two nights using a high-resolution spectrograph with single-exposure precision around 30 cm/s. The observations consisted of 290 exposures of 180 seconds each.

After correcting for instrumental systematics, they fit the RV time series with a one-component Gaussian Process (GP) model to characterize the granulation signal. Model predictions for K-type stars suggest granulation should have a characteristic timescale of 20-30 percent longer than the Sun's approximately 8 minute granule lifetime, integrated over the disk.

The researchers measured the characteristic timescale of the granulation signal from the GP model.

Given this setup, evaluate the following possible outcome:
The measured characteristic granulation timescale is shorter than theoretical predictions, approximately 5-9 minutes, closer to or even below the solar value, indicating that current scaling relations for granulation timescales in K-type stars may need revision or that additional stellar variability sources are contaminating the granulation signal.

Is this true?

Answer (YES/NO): NO